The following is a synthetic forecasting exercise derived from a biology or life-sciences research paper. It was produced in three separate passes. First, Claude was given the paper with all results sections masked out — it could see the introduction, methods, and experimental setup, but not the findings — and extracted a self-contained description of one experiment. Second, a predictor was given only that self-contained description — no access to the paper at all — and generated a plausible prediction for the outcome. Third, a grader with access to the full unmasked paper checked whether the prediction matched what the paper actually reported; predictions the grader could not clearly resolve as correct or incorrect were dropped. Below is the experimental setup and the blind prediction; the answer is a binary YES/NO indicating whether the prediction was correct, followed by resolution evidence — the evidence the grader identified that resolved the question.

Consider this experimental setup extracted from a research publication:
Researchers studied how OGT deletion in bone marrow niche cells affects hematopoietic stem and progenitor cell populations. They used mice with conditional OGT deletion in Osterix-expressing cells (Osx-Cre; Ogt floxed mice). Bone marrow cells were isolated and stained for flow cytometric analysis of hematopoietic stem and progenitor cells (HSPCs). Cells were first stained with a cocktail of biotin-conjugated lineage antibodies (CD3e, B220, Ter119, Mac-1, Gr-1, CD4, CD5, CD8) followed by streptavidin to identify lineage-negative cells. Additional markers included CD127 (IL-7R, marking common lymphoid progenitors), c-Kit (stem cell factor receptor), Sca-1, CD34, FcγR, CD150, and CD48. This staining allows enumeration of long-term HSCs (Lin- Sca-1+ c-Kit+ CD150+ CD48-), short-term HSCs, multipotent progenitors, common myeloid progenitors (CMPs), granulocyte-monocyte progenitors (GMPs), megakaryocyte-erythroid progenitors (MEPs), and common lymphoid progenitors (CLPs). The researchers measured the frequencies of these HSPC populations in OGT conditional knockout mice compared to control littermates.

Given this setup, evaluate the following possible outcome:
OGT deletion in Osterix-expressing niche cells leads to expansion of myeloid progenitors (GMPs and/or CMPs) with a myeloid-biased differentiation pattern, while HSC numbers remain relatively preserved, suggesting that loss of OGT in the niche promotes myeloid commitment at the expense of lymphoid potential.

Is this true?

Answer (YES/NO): YES